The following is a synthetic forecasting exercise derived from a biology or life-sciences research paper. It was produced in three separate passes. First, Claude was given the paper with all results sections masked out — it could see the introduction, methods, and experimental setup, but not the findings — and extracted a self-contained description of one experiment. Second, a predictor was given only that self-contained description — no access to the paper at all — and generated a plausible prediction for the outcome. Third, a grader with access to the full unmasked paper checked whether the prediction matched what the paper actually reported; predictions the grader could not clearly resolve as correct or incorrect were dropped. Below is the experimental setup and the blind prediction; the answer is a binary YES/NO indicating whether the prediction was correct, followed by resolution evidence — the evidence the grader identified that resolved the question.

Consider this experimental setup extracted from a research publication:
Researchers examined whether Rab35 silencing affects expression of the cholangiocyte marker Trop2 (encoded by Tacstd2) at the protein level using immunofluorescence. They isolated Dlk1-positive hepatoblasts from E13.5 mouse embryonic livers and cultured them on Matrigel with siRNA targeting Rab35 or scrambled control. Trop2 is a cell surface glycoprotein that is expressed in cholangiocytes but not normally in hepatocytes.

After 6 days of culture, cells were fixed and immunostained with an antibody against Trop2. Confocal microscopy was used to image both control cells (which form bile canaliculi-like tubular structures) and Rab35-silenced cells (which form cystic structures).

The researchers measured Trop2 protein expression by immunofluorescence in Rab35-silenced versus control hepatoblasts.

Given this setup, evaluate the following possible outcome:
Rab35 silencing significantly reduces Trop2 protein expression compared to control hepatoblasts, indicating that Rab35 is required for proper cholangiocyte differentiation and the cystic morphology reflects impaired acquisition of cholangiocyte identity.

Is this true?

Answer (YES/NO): NO